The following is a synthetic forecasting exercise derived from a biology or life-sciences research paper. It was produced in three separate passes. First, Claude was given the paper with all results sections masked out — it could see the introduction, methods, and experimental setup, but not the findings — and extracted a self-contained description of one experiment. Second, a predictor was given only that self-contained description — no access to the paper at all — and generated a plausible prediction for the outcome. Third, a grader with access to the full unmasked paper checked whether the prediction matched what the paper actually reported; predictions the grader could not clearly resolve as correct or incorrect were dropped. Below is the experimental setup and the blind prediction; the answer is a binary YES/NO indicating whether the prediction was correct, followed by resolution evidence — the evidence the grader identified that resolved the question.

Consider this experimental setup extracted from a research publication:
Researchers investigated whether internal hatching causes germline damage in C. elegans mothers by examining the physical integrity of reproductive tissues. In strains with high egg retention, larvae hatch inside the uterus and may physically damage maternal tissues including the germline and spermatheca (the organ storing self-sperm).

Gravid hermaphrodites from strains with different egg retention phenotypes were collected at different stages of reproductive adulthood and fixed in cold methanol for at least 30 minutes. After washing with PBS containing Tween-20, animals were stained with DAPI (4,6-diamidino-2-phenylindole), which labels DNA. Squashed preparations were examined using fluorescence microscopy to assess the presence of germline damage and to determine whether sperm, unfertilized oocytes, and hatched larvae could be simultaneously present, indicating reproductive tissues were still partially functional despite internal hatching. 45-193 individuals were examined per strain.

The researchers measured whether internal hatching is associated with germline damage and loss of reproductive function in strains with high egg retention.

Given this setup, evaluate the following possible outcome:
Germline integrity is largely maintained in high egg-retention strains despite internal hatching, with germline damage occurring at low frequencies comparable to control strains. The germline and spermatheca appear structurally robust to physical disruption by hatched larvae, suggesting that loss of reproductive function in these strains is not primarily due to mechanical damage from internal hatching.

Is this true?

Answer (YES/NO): NO